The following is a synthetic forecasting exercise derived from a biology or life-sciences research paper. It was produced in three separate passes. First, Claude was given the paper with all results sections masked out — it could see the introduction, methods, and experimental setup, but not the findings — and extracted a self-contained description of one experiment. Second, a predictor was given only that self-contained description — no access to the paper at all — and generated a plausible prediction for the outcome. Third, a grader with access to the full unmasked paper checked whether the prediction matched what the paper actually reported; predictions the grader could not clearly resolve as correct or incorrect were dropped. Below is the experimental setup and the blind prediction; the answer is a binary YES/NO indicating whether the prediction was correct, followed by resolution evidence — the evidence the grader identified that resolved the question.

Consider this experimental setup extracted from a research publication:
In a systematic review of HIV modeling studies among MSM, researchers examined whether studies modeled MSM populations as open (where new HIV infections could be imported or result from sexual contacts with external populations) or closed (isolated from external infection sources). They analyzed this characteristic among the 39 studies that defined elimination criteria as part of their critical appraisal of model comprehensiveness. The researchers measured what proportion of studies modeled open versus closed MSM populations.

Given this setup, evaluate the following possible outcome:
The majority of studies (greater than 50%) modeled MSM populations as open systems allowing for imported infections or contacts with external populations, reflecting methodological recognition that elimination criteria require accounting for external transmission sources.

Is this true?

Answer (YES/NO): NO